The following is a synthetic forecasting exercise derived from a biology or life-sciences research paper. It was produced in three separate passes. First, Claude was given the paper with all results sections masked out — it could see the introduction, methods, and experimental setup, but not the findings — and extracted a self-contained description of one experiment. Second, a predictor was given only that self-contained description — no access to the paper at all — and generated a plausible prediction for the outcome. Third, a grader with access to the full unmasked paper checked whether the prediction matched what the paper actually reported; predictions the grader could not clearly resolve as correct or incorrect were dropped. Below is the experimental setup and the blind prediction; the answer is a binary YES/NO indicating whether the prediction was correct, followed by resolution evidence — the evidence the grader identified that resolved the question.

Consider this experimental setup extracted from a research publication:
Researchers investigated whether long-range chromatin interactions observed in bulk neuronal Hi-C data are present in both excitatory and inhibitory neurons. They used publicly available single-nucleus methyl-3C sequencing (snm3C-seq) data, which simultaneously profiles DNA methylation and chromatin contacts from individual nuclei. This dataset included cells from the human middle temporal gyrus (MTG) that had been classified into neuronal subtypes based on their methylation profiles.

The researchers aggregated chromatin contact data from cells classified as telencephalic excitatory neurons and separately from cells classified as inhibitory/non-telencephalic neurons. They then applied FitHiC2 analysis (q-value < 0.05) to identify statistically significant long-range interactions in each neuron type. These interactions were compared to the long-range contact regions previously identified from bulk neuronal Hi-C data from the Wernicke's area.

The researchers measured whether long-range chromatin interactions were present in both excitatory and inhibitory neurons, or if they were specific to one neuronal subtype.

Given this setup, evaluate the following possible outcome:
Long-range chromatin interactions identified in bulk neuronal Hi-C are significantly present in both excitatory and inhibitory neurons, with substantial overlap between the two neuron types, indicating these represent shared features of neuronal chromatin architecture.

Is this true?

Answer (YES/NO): YES